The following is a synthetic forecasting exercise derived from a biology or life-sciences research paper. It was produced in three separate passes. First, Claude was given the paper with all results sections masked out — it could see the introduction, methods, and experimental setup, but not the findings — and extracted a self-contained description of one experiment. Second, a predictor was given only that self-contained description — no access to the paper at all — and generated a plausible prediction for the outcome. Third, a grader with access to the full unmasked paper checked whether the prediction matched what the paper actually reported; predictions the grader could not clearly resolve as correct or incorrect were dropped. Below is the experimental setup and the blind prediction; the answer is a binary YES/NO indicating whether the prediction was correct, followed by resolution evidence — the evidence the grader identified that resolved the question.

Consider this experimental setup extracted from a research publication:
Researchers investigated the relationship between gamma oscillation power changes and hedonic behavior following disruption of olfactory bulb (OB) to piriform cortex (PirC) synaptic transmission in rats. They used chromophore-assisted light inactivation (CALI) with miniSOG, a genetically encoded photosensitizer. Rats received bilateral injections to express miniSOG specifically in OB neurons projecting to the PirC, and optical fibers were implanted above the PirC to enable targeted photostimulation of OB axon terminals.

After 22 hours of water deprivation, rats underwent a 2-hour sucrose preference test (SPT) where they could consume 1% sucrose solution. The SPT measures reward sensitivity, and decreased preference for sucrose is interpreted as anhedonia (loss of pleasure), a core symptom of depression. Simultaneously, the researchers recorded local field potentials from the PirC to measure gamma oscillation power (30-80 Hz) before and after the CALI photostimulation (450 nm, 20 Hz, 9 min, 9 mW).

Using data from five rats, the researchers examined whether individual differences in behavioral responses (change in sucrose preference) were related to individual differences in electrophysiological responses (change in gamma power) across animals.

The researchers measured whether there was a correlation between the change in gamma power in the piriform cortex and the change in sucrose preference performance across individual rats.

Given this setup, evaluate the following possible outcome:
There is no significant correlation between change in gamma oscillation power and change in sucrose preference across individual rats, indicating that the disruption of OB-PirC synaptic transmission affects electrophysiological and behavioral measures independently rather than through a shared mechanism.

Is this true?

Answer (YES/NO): NO